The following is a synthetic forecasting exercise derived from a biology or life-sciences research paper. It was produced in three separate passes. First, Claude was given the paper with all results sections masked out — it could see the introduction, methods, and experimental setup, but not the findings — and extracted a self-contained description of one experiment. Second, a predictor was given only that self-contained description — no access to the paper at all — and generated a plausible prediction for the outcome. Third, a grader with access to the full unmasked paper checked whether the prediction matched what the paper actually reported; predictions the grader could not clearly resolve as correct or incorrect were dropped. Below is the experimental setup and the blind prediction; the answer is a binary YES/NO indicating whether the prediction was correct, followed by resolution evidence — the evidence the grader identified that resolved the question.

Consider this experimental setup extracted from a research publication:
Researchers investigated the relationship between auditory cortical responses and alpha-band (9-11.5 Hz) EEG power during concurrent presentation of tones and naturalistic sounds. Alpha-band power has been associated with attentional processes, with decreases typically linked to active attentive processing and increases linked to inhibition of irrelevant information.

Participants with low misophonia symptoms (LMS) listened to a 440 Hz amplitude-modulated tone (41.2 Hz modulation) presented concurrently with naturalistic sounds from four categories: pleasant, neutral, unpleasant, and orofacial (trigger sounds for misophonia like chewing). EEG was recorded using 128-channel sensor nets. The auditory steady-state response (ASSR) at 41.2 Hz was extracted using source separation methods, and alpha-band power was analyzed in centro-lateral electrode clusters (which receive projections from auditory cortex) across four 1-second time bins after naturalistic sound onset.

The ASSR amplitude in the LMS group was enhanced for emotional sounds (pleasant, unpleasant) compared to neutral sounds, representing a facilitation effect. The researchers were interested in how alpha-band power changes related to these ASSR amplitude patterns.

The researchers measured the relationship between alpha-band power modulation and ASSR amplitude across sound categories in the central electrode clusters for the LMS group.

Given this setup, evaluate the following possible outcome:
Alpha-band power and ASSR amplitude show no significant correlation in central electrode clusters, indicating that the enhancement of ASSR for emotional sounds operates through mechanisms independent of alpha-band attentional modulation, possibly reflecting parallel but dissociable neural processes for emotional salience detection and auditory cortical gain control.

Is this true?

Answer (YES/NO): NO